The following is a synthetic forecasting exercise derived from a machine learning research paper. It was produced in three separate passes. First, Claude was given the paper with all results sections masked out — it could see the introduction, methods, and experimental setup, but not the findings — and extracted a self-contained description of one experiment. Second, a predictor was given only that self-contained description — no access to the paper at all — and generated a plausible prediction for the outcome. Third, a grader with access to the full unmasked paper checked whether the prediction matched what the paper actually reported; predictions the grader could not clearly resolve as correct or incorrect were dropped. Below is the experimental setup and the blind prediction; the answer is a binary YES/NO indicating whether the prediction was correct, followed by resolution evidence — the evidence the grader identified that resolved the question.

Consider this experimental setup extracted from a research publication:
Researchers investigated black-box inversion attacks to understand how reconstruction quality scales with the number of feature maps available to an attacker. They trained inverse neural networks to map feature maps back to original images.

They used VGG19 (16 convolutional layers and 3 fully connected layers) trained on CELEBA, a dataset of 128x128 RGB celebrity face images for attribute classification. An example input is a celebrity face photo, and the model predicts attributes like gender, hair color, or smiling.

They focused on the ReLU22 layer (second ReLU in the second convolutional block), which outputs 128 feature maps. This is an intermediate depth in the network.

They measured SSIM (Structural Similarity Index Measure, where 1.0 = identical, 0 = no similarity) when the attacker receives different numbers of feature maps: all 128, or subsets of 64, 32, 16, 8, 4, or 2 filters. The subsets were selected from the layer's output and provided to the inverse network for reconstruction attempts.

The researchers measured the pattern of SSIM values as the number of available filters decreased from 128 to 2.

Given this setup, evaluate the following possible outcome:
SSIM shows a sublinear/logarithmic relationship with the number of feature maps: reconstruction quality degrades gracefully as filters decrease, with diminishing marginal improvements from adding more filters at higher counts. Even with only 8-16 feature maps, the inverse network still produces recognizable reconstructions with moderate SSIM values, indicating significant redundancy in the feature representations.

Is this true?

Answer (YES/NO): NO